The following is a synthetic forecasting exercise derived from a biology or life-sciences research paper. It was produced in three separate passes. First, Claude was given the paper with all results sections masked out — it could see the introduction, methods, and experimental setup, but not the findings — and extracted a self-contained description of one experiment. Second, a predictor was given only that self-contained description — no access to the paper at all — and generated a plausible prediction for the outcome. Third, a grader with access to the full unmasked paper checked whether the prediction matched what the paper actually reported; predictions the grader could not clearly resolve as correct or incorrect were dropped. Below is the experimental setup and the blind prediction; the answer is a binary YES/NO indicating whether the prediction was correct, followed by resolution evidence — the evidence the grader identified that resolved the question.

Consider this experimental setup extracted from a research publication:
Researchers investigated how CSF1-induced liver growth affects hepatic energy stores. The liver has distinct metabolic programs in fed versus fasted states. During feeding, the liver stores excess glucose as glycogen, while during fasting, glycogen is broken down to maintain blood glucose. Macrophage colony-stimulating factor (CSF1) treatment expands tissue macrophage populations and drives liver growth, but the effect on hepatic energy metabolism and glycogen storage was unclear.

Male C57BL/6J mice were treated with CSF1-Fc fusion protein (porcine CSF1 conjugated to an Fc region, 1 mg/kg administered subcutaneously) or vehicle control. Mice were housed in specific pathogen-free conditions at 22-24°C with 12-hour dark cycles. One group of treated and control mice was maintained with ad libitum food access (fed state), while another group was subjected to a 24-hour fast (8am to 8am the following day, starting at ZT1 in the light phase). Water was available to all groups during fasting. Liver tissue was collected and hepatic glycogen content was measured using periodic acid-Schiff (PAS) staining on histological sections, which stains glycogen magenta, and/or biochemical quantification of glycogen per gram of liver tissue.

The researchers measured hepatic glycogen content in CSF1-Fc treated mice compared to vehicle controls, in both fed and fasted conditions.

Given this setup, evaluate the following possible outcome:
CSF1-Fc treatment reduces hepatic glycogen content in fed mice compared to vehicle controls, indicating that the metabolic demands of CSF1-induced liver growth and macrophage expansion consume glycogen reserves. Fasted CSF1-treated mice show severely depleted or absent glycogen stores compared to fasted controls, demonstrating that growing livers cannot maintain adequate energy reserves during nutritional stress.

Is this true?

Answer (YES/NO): NO